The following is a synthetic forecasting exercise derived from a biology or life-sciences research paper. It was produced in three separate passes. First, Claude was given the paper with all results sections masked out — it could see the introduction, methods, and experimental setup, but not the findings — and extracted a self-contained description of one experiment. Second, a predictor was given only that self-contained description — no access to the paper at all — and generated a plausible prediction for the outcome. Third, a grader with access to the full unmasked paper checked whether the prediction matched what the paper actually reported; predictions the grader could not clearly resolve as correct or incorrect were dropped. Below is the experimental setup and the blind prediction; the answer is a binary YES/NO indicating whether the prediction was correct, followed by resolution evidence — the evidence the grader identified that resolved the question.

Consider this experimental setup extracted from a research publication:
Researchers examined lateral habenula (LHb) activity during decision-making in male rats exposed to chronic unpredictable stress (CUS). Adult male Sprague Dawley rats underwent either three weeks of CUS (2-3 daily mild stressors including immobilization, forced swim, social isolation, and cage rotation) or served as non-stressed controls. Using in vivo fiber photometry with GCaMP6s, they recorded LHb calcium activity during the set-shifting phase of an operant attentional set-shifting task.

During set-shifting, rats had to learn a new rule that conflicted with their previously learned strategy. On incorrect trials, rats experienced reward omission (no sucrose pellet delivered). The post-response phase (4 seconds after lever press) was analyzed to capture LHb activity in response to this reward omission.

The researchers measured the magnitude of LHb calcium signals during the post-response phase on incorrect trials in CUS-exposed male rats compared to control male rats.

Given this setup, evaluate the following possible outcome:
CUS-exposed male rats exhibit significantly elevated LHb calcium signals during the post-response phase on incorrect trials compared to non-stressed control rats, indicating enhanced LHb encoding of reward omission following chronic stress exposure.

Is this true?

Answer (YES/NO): NO